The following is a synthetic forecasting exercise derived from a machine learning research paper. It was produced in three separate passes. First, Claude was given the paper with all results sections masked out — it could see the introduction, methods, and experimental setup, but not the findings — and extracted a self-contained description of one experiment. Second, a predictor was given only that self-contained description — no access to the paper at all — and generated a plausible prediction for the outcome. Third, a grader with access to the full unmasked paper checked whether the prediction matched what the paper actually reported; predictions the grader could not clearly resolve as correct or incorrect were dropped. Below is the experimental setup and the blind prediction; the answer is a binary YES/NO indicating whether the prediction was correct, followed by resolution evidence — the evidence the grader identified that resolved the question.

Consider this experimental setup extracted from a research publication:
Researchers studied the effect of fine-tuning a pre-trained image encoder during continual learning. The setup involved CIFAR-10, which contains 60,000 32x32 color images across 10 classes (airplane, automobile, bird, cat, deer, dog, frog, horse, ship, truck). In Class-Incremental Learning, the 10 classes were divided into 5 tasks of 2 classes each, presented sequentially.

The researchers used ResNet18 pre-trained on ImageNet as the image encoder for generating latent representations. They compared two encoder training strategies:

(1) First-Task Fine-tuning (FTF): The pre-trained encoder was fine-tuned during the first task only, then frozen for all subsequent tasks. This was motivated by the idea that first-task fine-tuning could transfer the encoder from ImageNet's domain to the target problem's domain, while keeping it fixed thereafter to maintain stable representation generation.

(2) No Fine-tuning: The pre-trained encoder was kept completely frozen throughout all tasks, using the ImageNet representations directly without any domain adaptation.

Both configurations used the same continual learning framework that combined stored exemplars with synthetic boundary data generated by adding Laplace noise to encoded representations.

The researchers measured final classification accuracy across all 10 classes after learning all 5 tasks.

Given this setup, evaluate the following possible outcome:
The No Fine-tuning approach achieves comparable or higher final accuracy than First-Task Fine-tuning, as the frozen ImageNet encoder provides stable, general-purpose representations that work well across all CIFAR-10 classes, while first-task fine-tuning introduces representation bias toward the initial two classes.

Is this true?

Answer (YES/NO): NO